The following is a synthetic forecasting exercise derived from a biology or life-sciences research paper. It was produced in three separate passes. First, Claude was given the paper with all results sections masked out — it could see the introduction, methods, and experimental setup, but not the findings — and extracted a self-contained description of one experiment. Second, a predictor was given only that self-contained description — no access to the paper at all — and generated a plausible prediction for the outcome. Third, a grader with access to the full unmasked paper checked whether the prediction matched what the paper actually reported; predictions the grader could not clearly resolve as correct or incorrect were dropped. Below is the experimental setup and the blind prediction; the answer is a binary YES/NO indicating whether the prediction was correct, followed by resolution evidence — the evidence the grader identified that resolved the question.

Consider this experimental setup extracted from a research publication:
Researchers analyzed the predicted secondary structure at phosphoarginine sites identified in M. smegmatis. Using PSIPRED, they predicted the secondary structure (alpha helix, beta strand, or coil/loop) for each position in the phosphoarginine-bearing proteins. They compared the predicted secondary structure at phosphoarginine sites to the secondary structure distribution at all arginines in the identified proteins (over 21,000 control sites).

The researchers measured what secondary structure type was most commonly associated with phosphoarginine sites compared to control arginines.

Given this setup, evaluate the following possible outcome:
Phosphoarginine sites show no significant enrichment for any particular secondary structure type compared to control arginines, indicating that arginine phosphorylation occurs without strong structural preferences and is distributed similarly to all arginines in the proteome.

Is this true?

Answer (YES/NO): YES